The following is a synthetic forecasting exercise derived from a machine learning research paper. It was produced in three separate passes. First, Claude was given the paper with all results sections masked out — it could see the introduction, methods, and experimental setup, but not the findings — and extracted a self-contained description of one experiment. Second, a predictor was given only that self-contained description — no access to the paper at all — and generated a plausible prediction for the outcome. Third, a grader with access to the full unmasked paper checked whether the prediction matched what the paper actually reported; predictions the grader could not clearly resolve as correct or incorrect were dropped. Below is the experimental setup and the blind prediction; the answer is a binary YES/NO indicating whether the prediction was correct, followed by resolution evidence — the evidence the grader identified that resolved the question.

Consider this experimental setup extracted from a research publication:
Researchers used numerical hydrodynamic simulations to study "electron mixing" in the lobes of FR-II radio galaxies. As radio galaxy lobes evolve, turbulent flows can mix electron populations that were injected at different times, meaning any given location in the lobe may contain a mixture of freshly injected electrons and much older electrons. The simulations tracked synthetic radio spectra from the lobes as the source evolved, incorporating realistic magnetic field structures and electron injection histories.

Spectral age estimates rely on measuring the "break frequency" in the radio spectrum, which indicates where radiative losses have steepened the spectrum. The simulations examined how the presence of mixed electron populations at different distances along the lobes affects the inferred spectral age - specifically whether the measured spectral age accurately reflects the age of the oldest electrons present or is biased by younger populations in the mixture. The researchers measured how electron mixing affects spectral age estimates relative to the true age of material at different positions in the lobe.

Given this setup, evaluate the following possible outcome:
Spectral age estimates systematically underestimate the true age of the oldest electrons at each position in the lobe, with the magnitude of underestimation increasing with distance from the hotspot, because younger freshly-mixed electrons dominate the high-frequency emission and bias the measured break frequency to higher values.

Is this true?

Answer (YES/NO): YES